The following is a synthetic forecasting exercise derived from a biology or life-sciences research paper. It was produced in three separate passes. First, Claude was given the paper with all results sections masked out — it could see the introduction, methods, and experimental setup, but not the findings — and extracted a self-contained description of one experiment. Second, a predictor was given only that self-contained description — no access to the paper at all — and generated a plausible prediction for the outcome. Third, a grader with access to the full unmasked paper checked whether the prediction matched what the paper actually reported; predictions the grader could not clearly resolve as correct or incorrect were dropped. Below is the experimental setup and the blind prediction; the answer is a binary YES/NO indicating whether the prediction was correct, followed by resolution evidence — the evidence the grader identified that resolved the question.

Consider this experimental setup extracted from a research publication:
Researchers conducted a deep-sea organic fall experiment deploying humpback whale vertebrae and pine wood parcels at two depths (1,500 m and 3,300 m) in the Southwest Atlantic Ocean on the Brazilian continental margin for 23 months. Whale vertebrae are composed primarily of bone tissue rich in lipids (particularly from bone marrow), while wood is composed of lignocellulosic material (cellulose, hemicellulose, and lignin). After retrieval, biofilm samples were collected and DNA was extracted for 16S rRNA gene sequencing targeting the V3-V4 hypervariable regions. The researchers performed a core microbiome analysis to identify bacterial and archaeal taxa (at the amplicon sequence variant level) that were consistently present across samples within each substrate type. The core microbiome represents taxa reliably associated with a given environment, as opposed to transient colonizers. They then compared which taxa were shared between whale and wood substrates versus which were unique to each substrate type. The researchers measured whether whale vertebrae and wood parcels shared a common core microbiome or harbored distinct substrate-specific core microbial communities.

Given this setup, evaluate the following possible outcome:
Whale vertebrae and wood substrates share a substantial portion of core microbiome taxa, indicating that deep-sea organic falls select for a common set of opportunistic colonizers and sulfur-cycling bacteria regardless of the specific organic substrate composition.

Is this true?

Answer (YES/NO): NO